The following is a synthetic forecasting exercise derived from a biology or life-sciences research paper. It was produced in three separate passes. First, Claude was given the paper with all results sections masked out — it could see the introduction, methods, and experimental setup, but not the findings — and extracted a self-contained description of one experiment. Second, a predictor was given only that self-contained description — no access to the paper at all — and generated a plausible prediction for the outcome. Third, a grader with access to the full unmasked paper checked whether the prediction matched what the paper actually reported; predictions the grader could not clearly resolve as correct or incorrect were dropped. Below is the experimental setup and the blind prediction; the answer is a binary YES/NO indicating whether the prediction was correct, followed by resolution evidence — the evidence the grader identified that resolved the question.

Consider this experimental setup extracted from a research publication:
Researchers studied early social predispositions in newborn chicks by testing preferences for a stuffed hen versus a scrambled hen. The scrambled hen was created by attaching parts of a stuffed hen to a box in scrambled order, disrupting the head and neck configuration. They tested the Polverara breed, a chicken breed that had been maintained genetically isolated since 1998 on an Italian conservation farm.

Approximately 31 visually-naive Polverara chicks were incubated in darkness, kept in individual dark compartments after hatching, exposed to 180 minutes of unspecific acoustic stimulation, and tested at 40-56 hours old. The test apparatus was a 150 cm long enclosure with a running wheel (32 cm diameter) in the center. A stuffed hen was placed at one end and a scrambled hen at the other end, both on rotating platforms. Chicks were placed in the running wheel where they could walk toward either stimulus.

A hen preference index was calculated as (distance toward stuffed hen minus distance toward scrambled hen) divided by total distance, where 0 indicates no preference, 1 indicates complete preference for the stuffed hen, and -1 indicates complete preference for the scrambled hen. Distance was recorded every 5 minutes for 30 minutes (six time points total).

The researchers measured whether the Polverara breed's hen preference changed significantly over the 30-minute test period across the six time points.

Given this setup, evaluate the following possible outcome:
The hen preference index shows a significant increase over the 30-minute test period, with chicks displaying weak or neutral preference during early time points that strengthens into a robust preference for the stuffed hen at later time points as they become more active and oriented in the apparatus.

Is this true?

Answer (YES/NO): NO